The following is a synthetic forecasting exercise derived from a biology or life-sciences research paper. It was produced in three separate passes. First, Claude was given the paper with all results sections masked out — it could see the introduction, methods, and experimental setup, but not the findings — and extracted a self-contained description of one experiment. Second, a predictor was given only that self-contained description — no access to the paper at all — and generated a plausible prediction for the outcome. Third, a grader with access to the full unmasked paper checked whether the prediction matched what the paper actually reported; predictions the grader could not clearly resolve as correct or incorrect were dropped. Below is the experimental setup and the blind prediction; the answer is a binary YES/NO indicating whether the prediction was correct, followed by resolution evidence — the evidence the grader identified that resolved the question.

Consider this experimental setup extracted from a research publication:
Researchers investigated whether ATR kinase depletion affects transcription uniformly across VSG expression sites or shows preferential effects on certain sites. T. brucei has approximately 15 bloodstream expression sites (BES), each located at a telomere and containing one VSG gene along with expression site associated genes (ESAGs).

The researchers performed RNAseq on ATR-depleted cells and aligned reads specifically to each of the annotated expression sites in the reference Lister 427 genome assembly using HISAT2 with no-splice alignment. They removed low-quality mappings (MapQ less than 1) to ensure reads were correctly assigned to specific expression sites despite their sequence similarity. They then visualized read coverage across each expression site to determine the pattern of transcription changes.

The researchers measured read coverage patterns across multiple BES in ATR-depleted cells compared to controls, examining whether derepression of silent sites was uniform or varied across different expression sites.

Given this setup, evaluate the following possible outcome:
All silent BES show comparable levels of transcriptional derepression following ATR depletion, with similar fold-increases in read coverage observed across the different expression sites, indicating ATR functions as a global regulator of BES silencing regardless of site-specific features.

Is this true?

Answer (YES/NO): NO